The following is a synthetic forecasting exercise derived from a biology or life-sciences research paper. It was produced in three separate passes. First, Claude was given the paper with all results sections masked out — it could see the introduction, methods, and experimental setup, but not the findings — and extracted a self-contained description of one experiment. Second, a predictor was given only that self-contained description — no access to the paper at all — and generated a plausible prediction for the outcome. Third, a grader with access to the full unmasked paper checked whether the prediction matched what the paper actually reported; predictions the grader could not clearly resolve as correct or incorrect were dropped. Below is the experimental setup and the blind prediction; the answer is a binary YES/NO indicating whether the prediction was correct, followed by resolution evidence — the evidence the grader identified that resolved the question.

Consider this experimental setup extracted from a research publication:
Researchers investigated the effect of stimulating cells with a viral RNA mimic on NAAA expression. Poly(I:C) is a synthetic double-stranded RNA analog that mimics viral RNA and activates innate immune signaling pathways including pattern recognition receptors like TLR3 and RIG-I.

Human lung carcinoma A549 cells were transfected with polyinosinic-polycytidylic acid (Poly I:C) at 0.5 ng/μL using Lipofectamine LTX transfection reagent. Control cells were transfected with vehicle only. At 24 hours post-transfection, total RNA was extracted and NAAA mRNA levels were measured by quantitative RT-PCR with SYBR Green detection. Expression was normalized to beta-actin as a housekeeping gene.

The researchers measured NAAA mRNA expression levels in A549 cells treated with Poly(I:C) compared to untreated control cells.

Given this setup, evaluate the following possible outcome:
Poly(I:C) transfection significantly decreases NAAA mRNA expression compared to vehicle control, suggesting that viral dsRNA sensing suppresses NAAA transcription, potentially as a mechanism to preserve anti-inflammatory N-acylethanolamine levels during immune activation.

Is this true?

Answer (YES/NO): NO